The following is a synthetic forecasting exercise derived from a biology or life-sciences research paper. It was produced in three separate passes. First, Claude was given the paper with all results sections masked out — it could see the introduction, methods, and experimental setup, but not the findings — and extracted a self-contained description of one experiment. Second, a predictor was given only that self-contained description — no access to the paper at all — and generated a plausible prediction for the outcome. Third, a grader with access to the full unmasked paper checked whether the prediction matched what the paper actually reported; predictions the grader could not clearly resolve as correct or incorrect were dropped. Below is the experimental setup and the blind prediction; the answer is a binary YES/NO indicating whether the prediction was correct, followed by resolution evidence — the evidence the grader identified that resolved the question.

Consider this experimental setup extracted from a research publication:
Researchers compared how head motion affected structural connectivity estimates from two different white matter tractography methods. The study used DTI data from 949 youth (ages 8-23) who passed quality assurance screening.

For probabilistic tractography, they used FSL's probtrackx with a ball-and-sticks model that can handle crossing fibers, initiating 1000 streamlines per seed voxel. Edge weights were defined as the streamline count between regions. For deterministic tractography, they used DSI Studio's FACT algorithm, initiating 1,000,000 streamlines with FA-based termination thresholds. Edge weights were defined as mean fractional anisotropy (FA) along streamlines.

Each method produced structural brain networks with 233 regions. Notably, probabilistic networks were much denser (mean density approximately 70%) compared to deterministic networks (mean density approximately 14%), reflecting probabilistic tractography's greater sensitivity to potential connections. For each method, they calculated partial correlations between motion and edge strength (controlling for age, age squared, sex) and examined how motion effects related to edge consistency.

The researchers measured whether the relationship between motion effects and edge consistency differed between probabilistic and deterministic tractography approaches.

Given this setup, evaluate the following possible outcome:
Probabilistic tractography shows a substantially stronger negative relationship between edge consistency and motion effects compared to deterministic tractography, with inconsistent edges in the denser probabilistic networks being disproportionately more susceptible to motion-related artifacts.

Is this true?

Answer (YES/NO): NO